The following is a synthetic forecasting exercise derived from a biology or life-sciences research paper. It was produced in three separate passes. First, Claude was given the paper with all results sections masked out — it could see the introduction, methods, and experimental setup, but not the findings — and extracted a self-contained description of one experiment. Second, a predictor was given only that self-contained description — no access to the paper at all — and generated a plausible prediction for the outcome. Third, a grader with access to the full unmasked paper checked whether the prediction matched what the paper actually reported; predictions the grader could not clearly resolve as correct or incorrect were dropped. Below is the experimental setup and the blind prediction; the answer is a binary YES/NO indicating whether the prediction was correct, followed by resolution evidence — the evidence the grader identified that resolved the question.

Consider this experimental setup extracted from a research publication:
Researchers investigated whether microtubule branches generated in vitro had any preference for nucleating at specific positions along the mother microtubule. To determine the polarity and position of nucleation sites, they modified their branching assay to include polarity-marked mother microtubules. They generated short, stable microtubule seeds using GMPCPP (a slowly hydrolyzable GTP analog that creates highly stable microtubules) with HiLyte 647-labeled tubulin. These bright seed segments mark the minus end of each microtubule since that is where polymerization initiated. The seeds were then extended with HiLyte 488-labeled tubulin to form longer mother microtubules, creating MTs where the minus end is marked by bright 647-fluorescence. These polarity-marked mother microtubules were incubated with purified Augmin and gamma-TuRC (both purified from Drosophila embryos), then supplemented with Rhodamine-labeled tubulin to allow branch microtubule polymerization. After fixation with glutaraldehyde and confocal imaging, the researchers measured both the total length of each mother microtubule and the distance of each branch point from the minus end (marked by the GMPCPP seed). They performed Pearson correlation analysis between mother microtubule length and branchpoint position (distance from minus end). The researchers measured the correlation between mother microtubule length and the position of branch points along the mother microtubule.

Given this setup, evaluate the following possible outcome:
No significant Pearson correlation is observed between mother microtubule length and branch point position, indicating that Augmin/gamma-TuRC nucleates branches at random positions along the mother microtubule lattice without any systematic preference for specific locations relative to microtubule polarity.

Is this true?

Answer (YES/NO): NO